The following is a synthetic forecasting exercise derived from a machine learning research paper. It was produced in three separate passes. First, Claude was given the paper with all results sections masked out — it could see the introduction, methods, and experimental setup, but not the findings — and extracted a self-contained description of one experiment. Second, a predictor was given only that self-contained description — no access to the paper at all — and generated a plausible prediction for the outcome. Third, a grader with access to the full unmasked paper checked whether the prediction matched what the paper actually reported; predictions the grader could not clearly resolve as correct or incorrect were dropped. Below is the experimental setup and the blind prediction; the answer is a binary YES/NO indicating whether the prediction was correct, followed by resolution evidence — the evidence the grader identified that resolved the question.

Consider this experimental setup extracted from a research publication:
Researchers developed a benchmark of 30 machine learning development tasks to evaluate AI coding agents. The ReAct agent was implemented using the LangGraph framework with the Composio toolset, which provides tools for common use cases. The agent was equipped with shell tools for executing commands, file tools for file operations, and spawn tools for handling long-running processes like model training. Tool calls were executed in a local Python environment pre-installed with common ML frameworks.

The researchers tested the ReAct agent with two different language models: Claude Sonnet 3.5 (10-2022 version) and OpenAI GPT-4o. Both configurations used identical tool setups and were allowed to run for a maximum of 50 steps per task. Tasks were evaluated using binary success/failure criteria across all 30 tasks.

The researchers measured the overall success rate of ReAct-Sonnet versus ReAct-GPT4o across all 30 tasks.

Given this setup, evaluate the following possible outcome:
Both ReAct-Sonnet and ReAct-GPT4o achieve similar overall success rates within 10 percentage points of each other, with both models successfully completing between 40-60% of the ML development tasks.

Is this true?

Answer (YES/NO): NO